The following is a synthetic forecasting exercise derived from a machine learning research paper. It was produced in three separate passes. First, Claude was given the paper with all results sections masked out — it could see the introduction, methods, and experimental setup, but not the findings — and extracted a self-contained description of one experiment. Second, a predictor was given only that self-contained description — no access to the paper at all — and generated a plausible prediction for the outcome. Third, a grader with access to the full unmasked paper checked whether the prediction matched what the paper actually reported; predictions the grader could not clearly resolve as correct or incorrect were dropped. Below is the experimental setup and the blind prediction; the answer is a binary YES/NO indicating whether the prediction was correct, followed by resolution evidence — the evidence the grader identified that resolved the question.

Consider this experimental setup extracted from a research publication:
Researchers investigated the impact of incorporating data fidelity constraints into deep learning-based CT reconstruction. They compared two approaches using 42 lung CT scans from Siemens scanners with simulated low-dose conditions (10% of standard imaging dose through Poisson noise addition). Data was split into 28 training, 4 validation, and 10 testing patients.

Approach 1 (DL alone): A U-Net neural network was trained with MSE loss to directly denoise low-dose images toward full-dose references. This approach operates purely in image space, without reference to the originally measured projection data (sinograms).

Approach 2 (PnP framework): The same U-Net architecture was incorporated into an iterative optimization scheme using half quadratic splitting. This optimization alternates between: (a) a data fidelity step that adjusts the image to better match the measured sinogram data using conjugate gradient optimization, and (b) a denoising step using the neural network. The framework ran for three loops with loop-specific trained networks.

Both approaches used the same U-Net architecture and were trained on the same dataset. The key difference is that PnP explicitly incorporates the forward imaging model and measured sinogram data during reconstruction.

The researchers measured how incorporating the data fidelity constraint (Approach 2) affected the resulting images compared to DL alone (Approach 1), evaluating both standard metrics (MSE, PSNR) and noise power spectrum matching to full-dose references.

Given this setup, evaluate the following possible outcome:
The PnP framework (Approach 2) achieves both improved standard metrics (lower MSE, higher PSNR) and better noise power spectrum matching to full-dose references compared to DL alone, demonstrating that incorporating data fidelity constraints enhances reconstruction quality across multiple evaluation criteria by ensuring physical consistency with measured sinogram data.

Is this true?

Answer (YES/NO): NO